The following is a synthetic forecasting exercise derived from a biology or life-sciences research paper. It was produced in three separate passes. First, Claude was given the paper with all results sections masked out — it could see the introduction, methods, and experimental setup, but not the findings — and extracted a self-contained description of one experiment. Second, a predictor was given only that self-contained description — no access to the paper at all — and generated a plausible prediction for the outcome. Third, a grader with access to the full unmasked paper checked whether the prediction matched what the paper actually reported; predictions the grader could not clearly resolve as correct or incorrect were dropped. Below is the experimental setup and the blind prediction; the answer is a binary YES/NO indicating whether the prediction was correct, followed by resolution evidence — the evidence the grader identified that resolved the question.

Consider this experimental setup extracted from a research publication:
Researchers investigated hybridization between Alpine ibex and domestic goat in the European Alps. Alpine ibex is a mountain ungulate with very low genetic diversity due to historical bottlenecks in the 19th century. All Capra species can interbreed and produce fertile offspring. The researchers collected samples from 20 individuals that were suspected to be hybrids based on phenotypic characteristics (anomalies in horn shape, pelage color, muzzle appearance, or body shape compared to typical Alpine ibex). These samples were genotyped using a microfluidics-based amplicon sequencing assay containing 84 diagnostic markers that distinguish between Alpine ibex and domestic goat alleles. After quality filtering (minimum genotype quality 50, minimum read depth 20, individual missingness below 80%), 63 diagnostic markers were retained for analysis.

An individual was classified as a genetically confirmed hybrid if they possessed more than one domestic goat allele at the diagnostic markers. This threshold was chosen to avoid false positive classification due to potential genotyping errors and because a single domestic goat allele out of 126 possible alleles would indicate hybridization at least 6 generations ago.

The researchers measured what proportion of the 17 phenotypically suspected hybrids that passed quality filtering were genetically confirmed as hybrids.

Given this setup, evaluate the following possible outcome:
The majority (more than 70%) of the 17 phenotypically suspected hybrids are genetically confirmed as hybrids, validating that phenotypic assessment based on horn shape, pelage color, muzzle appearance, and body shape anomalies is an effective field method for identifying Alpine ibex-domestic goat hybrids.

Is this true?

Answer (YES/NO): YES